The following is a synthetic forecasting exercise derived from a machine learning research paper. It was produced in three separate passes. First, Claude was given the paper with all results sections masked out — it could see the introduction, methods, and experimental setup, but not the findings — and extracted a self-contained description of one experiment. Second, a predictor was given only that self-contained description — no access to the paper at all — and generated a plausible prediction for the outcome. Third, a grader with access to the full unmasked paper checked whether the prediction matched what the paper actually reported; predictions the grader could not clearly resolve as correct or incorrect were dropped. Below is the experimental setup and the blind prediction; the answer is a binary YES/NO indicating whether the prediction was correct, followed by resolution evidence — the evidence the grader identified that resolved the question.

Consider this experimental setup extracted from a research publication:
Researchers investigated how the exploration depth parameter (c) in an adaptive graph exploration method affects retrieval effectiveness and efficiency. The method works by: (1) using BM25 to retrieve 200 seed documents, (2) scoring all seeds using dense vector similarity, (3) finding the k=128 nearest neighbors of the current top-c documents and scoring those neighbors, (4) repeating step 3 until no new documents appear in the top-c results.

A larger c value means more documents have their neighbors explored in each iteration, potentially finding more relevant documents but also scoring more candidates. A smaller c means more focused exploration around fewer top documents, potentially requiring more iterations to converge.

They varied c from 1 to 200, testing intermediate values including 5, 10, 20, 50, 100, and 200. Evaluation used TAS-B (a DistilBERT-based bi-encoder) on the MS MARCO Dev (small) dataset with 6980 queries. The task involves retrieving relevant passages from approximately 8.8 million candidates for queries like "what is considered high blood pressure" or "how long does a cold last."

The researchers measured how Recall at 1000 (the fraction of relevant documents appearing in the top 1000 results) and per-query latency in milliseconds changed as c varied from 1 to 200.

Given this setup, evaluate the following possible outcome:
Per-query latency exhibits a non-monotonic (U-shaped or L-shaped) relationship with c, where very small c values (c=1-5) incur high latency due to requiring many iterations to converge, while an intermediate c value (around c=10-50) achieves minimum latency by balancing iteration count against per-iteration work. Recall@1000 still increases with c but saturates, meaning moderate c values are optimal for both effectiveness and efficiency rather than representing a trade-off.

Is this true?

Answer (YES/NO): NO